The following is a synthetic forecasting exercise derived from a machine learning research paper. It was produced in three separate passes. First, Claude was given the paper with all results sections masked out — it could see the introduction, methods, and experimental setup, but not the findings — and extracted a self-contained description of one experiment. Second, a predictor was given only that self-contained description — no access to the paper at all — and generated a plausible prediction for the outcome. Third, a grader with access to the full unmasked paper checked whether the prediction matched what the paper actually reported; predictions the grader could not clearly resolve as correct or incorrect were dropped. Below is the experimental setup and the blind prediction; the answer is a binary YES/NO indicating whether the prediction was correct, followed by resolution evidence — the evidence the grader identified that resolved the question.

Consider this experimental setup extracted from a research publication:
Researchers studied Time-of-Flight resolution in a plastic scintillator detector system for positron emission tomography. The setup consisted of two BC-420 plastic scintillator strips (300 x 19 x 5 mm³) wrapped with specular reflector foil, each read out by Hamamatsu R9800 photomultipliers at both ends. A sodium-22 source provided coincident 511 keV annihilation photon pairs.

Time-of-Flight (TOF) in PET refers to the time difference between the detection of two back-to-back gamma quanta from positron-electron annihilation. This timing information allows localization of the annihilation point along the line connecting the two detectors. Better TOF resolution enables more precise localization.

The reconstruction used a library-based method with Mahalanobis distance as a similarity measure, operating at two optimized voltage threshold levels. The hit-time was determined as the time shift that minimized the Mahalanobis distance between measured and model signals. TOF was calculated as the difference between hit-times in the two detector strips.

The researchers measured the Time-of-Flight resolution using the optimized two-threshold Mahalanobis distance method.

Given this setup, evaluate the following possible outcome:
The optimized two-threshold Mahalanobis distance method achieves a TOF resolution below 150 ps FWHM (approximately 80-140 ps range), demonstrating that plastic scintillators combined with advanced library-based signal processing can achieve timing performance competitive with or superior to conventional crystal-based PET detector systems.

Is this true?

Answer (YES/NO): NO